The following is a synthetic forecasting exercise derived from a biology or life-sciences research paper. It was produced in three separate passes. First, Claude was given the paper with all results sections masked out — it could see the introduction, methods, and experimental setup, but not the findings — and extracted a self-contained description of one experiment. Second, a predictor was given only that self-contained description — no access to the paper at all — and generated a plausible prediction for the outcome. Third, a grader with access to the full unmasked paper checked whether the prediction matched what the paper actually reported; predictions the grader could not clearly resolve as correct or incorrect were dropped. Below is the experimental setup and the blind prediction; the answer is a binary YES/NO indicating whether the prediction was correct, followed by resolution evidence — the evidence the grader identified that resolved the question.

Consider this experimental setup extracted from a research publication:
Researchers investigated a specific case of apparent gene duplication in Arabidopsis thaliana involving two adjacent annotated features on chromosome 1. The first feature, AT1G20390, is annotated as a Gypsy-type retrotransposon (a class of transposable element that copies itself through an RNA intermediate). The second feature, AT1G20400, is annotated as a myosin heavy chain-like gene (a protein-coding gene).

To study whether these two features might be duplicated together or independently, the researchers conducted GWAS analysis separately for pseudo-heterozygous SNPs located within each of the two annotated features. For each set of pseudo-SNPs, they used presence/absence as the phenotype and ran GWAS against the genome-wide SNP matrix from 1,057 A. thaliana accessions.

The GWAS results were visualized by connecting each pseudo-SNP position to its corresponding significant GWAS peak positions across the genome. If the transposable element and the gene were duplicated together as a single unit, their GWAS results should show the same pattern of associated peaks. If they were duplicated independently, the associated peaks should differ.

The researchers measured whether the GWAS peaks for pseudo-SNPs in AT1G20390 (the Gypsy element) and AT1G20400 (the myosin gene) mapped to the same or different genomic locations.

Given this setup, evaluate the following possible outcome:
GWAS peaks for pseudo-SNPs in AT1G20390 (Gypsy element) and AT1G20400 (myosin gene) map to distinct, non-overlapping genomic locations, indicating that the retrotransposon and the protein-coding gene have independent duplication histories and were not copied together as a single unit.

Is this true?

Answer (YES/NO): NO